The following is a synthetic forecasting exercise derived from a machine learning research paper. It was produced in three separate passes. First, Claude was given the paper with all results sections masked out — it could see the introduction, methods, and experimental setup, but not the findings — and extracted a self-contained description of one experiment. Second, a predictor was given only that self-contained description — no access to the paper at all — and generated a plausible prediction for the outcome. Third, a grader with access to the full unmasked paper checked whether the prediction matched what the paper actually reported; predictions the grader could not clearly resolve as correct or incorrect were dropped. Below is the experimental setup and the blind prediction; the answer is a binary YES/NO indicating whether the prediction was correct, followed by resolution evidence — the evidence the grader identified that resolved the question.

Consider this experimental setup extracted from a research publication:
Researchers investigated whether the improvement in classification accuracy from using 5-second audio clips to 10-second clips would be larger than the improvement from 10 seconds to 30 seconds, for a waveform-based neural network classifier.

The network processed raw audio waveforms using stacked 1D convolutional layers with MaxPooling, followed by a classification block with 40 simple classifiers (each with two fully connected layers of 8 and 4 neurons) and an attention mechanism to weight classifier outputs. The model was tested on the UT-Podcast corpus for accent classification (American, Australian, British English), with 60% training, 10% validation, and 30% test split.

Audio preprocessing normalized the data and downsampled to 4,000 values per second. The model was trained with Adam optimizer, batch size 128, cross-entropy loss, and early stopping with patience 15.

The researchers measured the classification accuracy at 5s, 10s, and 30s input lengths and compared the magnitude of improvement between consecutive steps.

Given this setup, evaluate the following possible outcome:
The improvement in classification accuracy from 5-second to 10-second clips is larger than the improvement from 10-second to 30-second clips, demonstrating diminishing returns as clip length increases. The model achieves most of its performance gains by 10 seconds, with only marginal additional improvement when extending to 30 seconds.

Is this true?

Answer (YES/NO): YES